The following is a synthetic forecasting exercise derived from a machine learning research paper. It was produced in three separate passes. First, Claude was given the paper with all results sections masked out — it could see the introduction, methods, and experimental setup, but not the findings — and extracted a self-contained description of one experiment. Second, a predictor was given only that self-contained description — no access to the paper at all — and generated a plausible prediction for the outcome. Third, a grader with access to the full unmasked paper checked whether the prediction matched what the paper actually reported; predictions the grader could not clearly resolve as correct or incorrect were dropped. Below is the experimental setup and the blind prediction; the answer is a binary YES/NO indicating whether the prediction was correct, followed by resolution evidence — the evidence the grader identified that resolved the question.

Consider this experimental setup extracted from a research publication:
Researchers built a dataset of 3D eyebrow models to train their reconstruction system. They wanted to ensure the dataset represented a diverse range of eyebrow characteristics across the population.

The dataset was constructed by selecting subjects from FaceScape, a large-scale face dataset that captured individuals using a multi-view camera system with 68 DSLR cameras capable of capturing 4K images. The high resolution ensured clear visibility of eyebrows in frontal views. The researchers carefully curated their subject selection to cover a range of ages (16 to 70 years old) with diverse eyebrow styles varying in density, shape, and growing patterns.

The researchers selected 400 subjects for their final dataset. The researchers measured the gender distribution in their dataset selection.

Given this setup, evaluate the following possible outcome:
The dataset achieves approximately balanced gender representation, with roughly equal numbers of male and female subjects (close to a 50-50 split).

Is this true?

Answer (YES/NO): YES